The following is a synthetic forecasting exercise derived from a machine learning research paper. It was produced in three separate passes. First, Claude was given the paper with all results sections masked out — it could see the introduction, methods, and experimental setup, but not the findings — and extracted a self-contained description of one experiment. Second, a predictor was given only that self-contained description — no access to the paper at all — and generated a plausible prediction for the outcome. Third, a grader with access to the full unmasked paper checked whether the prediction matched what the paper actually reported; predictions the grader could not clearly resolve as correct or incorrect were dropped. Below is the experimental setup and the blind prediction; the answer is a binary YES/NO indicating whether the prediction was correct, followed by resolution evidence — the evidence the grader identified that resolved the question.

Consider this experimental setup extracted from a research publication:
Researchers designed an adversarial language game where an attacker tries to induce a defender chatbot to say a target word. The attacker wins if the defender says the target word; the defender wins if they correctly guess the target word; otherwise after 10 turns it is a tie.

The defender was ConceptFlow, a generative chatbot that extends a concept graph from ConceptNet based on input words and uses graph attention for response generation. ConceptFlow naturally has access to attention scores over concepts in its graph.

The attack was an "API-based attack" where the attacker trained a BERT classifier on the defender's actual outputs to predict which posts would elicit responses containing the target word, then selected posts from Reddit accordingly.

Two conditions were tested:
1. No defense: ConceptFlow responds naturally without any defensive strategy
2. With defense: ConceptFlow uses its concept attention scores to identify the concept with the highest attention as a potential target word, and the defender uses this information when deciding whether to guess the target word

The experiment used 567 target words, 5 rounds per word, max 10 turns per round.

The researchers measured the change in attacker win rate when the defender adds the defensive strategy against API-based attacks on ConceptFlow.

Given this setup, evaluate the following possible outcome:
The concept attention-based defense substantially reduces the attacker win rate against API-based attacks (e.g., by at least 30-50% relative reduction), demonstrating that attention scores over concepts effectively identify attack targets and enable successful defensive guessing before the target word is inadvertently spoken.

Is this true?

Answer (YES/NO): NO